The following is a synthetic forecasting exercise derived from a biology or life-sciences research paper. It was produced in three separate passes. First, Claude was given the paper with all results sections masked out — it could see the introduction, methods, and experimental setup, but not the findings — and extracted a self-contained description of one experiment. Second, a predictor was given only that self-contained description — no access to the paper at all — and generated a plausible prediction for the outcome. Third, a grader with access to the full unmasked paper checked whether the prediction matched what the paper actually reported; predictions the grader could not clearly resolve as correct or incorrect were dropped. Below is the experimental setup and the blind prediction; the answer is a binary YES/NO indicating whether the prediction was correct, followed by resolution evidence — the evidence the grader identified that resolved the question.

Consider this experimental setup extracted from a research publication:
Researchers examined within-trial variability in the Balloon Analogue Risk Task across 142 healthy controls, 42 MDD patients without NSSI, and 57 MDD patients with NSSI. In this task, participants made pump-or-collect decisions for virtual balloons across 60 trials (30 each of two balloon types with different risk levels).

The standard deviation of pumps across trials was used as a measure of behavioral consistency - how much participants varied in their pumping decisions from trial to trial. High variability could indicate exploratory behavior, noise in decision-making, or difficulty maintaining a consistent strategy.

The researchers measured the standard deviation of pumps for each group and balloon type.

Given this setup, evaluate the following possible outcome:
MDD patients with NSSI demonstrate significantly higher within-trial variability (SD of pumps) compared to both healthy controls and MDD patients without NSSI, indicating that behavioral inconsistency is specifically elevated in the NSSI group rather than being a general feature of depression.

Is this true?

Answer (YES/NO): NO